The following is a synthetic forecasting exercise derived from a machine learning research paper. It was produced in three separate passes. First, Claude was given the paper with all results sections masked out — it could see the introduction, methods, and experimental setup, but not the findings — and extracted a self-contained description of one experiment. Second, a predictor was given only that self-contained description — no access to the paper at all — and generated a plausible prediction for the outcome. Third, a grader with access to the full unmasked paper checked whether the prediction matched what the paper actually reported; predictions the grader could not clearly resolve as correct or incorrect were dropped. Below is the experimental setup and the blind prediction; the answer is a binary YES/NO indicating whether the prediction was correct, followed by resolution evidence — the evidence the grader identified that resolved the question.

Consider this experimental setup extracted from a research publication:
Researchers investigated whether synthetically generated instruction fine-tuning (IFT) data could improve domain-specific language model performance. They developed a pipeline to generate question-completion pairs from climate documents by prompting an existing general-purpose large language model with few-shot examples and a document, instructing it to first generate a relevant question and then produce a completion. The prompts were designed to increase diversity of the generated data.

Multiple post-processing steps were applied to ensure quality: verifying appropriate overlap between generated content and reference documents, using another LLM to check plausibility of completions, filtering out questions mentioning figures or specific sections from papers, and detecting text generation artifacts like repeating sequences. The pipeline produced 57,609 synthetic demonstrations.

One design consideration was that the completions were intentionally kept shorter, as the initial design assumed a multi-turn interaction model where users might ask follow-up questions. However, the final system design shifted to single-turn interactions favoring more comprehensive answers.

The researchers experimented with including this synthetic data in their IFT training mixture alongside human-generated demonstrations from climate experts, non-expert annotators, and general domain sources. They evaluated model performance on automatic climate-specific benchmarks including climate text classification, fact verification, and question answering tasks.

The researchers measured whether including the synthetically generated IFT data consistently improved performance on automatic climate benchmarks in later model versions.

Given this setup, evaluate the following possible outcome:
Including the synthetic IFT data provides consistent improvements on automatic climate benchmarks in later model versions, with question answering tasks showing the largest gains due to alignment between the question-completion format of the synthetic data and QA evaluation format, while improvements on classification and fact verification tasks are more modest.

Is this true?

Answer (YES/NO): NO